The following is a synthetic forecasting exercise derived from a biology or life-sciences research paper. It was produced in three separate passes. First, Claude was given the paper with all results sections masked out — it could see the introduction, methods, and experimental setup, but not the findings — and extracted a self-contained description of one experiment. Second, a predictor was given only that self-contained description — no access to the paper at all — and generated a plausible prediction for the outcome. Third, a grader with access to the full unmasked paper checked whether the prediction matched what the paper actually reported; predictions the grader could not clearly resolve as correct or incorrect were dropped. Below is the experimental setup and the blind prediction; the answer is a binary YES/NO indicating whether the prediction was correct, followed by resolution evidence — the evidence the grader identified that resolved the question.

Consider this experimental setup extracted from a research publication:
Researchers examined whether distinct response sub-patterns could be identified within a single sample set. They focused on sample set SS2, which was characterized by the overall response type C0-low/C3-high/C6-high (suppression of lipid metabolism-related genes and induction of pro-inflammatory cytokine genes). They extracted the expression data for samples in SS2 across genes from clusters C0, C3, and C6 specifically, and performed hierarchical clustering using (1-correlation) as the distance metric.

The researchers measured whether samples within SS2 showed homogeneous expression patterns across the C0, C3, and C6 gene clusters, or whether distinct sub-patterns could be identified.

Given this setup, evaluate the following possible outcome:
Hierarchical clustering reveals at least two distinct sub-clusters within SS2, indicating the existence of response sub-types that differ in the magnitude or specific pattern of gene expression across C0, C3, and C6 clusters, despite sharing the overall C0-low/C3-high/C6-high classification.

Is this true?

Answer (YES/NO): YES